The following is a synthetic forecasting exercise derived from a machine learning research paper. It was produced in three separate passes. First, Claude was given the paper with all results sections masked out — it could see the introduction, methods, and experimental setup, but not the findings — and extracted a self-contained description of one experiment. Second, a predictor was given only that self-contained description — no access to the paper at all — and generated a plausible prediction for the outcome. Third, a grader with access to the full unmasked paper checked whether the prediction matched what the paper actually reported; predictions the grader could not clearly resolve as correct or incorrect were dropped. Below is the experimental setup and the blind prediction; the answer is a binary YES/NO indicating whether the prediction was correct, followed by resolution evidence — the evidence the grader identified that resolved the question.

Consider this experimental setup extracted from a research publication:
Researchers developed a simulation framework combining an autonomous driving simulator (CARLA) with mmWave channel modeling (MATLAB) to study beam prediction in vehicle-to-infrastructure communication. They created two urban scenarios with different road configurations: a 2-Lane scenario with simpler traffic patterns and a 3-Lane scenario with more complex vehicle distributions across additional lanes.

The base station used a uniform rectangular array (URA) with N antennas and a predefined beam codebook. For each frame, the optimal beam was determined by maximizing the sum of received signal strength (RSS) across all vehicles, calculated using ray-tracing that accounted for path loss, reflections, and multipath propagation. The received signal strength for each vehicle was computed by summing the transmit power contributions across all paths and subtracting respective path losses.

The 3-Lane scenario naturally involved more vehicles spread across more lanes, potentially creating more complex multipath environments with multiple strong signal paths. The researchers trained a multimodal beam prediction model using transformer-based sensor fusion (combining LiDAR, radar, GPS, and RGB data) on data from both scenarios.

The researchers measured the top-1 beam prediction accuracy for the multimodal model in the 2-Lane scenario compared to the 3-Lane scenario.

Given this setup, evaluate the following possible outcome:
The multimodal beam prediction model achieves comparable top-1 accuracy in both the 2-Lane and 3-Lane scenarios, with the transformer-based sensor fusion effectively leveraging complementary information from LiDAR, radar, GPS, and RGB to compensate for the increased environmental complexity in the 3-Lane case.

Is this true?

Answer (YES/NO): NO